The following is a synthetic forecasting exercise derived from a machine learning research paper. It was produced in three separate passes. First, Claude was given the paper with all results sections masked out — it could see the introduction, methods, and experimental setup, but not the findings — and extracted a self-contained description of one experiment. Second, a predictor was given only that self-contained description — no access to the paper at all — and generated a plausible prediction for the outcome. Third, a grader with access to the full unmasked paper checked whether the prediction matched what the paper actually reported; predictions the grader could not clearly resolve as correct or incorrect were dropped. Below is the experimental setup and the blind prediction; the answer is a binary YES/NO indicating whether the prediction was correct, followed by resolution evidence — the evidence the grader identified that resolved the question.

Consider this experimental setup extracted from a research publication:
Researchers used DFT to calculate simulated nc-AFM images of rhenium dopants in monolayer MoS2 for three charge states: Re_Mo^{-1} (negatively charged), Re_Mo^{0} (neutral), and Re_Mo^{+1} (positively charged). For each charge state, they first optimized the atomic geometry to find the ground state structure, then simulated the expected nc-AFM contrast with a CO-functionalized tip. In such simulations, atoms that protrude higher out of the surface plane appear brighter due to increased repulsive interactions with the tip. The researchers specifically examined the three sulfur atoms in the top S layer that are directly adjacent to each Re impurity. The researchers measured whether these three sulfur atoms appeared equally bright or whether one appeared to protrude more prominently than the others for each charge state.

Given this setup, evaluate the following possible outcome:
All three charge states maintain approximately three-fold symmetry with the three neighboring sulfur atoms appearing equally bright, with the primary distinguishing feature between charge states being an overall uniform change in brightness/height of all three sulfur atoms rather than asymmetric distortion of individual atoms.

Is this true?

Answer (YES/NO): NO